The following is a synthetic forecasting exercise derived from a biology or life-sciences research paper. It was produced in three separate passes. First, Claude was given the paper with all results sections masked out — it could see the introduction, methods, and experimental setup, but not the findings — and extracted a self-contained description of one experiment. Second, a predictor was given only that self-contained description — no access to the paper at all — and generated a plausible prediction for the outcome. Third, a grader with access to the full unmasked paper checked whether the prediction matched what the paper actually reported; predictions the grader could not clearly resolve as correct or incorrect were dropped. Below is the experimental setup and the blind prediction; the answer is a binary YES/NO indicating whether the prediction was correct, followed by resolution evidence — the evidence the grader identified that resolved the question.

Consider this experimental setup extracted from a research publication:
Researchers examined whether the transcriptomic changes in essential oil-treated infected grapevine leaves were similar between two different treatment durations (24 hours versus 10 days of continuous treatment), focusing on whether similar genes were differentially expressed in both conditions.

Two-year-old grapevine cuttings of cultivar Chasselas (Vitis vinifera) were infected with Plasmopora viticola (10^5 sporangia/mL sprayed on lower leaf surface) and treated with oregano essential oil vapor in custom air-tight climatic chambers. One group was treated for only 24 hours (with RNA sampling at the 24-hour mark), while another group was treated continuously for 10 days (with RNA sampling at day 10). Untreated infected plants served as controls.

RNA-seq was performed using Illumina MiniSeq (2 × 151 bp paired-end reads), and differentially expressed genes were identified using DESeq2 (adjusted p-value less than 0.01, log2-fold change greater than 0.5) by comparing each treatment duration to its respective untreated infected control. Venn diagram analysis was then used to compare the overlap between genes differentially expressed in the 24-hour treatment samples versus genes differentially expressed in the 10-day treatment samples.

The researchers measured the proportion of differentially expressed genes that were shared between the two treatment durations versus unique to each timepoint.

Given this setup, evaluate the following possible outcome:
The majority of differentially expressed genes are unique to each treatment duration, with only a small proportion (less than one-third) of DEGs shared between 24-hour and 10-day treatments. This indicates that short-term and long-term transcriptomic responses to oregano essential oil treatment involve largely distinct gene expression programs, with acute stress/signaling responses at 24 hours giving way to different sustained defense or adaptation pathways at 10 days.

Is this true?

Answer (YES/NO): YES